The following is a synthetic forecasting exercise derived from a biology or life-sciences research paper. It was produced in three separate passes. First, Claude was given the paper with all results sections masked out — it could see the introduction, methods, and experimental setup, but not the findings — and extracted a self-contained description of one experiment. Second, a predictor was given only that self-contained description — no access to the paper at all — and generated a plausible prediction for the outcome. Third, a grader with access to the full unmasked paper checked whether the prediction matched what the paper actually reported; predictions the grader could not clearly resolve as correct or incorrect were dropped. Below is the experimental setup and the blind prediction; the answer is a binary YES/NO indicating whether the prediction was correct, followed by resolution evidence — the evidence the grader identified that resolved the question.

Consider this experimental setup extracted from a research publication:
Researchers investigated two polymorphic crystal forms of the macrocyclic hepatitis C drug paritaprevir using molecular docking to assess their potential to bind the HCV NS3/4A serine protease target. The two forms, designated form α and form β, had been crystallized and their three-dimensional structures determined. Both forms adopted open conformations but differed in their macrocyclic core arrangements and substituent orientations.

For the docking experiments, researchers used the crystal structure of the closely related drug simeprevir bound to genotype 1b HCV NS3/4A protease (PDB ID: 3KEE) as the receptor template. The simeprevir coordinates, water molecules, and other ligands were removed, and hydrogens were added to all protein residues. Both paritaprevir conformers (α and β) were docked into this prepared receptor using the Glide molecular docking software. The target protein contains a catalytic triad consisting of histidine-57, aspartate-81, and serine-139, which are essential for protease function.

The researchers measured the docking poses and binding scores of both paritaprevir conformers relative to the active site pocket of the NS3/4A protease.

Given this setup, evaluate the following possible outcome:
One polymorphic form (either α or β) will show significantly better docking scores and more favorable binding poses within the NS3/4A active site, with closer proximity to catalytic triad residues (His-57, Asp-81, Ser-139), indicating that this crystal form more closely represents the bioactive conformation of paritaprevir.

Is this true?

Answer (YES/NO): YES